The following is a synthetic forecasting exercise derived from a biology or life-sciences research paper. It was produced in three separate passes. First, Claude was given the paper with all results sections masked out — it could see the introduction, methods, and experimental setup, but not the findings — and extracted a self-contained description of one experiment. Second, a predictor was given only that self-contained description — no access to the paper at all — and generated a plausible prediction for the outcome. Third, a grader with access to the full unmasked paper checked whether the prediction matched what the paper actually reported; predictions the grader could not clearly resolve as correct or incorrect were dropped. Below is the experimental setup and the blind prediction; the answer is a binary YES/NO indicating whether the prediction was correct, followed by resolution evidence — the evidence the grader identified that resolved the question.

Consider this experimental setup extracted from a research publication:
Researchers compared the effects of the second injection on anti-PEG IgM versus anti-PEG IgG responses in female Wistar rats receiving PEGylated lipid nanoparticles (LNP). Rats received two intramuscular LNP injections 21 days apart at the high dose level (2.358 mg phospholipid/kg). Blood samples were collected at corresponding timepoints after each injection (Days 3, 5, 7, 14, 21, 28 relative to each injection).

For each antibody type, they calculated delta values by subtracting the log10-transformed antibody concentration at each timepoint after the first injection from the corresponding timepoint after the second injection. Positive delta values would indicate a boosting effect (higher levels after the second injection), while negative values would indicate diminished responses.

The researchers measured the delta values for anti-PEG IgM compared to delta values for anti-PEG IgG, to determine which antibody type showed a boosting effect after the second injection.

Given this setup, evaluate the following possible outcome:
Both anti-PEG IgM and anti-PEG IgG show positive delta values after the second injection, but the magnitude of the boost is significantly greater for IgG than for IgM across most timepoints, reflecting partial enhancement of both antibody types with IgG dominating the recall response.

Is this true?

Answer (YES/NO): NO